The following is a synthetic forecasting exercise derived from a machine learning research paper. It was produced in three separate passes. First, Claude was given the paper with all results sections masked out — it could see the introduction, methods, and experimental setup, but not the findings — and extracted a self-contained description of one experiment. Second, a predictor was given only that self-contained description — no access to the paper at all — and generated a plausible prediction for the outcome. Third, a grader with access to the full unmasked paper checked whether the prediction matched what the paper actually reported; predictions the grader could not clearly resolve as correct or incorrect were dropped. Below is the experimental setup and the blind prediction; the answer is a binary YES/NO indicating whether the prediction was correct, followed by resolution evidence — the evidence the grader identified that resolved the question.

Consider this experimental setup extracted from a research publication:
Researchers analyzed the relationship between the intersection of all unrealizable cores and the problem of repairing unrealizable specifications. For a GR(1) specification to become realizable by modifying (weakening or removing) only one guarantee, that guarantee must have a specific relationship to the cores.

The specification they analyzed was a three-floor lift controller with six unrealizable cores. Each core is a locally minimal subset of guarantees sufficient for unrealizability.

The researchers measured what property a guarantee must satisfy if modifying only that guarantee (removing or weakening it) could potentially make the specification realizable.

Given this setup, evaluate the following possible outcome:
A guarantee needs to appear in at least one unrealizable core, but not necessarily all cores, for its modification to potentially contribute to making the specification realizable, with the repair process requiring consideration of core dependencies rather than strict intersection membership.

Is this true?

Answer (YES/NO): NO